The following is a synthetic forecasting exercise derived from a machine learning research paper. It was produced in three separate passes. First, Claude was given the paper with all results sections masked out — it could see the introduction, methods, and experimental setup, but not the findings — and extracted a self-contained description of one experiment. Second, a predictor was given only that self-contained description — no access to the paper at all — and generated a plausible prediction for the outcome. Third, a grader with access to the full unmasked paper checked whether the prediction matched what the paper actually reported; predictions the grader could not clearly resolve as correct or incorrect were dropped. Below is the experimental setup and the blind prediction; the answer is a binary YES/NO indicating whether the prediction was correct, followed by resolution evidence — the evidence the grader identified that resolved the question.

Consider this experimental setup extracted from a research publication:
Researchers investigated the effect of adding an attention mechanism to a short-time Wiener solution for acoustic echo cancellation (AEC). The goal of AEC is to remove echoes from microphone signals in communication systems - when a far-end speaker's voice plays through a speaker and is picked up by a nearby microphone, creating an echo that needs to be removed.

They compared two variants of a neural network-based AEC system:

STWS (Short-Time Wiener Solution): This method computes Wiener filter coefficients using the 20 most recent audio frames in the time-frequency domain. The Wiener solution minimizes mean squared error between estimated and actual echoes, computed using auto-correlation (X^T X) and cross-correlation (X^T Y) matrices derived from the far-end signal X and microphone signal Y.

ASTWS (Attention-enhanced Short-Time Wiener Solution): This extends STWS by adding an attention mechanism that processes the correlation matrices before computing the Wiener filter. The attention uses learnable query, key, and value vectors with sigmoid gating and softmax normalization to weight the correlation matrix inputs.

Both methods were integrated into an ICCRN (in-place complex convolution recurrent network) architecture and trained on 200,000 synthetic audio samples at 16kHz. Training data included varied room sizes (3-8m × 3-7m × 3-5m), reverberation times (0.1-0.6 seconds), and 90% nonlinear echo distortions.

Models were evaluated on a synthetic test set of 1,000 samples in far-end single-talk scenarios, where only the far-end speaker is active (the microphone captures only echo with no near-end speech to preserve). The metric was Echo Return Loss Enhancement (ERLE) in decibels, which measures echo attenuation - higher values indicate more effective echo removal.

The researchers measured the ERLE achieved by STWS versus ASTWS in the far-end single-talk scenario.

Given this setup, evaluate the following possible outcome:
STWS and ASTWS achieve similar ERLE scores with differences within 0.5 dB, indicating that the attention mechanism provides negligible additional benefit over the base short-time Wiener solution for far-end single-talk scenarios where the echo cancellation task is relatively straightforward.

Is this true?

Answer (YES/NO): NO